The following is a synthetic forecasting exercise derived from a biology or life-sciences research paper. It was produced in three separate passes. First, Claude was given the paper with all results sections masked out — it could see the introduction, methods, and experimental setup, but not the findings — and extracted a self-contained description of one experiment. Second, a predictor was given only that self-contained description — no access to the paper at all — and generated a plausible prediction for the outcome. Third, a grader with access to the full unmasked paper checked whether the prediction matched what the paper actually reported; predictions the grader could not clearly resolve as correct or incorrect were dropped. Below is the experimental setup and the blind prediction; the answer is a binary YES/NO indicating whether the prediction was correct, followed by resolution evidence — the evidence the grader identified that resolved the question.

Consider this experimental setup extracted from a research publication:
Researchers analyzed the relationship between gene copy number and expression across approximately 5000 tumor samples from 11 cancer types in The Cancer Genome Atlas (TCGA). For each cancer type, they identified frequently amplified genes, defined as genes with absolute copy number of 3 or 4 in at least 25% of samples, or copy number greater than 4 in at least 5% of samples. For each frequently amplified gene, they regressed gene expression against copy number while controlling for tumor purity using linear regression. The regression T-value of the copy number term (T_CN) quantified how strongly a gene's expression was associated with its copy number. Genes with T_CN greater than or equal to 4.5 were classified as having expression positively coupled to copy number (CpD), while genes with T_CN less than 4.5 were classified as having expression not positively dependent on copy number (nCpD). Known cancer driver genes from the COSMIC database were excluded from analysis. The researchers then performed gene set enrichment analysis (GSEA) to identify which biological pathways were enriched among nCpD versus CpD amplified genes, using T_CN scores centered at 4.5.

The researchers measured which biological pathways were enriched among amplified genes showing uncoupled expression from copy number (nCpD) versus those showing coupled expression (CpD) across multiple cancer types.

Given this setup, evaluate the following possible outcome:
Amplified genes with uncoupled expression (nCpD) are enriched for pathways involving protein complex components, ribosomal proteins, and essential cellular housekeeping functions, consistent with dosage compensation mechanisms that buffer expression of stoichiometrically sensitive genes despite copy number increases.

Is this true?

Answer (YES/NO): NO